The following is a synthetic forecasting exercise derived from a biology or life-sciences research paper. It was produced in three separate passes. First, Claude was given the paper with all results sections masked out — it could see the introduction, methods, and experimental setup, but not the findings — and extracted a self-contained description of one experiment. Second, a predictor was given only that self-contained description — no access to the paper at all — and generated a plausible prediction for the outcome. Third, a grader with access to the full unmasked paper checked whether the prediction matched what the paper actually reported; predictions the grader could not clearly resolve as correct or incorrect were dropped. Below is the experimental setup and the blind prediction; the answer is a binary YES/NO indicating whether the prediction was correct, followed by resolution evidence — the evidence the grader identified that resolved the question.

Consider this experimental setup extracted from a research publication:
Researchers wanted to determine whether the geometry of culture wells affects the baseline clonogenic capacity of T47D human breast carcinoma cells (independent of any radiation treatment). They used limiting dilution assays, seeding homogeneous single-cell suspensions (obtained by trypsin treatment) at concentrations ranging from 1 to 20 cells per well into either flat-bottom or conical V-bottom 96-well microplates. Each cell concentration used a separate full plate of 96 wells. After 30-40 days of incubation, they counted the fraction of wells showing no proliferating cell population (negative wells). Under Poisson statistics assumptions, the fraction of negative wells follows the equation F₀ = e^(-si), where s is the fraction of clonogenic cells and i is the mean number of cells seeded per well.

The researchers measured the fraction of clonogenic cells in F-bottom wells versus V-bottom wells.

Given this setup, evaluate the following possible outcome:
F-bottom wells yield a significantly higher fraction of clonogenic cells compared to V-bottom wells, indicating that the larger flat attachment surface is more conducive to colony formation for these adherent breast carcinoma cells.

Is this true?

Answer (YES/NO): NO